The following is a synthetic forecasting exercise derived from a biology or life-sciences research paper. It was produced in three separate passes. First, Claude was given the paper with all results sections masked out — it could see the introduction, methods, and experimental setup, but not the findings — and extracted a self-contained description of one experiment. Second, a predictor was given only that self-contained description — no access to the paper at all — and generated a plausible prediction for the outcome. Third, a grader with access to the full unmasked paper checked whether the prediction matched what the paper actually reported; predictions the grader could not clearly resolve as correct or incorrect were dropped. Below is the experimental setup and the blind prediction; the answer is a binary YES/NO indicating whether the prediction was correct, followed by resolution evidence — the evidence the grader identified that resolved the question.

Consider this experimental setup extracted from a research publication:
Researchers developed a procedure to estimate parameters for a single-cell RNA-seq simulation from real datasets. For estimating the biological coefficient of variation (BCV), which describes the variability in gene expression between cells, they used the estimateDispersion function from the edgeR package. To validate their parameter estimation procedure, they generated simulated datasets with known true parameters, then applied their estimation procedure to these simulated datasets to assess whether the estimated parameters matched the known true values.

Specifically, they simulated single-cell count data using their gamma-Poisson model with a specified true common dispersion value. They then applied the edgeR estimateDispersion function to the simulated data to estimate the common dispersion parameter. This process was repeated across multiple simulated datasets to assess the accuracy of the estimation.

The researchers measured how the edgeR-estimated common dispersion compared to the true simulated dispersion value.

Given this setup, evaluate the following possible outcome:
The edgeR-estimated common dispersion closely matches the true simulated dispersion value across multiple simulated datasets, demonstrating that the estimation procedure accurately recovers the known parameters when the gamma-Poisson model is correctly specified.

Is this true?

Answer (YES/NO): NO